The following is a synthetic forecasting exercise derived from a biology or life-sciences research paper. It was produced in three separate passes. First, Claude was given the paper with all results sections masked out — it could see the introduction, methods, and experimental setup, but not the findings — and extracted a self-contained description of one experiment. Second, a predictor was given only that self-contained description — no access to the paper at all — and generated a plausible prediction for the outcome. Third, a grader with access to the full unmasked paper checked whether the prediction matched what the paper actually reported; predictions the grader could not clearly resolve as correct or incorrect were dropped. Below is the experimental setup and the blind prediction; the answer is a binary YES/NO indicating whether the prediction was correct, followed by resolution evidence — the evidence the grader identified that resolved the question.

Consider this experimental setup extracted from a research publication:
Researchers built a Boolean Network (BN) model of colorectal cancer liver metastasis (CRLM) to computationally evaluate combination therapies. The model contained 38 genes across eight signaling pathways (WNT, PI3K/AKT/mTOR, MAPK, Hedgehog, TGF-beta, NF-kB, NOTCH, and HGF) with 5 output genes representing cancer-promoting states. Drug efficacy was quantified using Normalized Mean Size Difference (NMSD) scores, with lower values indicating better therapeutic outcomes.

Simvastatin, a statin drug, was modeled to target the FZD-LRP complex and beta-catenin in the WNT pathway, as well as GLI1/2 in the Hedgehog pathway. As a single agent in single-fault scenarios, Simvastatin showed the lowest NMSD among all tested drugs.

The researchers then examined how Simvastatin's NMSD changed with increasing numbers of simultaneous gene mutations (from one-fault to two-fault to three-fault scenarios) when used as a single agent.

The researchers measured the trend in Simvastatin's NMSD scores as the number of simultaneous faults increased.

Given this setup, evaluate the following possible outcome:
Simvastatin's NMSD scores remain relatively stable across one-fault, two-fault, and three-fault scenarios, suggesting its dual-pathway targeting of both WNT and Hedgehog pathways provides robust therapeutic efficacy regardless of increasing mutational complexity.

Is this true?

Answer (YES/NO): NO